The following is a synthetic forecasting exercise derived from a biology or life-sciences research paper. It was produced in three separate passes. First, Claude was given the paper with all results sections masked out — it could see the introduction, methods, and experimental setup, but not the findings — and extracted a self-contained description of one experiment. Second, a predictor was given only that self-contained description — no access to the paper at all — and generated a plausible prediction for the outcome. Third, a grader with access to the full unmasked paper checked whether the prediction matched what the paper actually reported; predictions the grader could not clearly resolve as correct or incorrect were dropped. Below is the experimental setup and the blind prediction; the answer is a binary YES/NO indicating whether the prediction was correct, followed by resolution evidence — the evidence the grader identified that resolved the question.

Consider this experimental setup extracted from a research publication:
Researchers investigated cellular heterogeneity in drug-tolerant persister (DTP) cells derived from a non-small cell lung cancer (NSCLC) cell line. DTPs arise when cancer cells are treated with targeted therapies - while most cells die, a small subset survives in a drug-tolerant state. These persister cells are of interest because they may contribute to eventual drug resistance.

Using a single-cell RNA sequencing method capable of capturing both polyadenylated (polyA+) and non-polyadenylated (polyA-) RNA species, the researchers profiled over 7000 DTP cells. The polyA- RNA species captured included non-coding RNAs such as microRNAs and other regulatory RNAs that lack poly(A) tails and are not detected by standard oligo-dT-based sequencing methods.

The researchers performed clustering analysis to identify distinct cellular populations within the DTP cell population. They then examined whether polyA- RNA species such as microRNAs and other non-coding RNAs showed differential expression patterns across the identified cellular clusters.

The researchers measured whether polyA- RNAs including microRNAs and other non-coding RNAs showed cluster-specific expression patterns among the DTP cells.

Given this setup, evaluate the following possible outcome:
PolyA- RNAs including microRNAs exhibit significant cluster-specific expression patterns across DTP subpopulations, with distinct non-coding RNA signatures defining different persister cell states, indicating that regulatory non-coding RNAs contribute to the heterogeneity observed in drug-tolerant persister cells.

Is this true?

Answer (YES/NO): YES